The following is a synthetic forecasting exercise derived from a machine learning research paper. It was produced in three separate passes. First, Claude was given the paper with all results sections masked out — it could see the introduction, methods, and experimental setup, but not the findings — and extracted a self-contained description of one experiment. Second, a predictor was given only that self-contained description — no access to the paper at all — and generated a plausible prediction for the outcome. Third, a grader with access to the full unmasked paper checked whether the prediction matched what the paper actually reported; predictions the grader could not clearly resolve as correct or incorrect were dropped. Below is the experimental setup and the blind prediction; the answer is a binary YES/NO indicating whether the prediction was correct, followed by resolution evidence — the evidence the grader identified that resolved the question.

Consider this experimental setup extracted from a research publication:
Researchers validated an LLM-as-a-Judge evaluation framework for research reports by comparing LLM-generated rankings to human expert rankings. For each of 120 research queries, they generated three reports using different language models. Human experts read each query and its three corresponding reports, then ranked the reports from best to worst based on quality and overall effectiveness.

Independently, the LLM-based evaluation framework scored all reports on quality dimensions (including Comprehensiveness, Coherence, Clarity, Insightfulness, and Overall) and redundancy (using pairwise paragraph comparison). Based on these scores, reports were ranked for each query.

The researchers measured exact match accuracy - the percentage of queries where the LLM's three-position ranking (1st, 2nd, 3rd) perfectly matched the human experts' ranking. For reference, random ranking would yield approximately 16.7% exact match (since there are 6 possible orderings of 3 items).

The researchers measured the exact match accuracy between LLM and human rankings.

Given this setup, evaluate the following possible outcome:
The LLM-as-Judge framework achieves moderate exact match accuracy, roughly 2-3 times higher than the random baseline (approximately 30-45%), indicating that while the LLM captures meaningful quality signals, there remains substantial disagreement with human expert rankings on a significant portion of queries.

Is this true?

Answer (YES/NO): NO